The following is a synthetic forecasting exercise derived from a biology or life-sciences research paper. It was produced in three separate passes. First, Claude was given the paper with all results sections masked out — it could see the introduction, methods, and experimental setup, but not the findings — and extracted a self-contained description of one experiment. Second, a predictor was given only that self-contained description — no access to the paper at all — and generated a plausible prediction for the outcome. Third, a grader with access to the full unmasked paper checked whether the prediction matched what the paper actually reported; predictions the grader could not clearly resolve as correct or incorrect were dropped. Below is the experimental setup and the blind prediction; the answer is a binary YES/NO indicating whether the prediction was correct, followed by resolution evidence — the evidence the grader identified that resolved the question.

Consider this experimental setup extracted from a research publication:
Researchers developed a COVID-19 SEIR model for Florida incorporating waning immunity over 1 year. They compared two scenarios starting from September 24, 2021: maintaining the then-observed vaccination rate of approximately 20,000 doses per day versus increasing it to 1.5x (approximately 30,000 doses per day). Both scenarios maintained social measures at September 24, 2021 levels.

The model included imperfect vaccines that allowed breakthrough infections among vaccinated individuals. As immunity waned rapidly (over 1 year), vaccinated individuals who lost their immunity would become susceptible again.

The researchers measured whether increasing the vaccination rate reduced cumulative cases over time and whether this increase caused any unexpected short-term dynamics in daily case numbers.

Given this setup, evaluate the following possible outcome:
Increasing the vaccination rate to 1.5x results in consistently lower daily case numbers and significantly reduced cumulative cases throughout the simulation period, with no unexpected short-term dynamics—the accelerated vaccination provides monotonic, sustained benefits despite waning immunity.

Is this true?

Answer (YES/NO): NO